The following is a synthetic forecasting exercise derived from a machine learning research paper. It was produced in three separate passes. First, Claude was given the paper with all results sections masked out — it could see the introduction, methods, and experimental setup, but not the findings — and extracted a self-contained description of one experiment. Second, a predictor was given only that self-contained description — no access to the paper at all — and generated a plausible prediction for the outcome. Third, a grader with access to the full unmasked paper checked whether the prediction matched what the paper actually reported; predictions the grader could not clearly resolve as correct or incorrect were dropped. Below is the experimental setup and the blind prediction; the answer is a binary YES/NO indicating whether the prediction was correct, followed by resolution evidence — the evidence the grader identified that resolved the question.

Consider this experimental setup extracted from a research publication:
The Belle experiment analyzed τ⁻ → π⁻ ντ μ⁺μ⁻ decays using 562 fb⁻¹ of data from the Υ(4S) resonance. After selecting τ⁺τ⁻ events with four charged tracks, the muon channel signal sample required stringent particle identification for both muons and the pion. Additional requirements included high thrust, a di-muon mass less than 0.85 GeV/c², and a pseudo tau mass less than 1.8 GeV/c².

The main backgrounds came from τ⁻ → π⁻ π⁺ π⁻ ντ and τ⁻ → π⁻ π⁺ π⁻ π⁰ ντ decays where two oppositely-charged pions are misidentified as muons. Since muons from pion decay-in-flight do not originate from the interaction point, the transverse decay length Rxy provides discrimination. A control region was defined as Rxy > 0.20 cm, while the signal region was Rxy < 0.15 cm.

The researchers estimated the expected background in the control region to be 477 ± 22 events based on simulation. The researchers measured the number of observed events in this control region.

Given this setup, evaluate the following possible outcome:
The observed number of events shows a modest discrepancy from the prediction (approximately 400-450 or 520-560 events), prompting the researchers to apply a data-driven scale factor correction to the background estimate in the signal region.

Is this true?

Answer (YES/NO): NO